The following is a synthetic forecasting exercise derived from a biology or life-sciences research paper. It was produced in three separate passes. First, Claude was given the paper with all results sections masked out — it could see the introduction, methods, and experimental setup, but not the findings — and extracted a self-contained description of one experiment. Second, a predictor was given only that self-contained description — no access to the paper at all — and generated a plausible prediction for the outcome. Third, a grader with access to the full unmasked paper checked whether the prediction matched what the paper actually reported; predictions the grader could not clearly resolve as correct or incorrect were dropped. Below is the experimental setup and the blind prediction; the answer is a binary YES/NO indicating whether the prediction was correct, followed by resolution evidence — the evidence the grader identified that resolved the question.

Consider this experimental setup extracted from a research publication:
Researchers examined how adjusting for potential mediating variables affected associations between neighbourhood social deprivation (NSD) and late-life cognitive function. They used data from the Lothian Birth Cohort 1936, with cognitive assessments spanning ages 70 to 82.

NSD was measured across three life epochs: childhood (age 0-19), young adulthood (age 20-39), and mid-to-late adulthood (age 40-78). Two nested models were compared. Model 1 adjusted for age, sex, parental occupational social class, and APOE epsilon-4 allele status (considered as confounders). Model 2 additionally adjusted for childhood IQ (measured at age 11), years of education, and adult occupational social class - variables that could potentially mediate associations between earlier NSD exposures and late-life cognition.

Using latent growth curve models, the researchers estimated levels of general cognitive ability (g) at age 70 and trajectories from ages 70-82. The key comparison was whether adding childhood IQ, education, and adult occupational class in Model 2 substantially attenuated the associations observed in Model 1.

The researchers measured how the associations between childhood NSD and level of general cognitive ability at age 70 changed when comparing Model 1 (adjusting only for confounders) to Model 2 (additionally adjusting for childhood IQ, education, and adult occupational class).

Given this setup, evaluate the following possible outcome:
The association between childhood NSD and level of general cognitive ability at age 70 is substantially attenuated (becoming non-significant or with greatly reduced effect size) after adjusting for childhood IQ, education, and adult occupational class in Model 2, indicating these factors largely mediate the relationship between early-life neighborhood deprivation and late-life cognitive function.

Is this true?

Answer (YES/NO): YES